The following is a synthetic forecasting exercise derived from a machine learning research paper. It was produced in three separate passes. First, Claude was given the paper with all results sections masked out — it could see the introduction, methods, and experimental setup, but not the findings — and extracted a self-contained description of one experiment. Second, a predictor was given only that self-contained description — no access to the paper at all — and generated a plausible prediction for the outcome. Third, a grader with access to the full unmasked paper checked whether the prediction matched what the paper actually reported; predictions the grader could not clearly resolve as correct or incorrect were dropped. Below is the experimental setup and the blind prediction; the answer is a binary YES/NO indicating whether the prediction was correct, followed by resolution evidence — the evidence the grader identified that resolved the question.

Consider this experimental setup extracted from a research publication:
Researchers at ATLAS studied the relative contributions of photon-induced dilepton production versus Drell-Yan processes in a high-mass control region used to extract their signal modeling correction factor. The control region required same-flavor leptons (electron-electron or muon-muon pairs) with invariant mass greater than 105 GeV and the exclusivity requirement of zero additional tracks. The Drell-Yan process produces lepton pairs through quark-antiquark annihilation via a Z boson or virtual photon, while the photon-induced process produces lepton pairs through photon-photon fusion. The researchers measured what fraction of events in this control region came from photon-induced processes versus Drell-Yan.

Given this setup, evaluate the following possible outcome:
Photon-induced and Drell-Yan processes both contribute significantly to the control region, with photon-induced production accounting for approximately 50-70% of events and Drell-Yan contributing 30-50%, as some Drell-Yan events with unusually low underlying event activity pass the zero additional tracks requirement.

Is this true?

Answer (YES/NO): YES